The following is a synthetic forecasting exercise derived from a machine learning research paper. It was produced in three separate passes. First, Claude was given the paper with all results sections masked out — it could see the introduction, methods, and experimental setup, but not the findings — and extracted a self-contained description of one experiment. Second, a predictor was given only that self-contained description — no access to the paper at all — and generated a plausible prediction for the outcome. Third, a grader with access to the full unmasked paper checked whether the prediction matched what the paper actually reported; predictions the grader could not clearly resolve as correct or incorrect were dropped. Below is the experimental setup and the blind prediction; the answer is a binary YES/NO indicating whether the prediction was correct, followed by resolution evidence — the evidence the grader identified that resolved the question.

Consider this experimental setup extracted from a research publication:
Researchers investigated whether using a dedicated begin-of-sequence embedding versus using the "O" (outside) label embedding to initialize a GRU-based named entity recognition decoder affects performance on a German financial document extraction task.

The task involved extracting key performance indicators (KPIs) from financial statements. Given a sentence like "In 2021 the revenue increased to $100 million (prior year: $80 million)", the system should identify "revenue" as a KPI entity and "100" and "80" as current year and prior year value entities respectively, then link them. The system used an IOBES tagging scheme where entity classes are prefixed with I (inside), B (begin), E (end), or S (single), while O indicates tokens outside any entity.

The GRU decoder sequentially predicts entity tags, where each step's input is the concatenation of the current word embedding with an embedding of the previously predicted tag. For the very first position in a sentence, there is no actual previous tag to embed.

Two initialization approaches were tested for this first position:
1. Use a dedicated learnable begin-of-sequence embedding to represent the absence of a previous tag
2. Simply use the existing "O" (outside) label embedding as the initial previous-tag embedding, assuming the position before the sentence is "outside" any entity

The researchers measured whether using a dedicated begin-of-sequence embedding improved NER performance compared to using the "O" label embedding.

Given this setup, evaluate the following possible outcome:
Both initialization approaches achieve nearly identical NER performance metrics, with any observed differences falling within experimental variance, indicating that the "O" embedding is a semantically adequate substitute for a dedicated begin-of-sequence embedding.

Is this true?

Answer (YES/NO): YES